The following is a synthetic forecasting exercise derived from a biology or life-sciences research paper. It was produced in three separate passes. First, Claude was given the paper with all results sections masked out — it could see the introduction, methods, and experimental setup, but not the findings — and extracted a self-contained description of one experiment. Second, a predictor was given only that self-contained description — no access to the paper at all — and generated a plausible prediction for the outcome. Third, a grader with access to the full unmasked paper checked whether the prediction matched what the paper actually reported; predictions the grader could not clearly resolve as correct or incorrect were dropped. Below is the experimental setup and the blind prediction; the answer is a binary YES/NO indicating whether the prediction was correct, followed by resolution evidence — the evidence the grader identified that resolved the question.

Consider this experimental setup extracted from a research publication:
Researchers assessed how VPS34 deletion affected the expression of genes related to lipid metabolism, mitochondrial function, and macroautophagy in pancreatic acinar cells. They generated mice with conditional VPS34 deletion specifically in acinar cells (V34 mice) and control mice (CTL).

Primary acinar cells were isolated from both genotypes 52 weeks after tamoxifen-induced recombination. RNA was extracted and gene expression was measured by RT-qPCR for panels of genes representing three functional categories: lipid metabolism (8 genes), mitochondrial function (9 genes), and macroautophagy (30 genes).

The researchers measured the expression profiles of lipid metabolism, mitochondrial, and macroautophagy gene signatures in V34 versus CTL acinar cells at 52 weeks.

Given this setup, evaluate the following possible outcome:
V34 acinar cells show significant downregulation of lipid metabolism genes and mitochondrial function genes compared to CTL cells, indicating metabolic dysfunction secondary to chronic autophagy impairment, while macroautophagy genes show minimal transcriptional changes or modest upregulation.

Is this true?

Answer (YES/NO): NO